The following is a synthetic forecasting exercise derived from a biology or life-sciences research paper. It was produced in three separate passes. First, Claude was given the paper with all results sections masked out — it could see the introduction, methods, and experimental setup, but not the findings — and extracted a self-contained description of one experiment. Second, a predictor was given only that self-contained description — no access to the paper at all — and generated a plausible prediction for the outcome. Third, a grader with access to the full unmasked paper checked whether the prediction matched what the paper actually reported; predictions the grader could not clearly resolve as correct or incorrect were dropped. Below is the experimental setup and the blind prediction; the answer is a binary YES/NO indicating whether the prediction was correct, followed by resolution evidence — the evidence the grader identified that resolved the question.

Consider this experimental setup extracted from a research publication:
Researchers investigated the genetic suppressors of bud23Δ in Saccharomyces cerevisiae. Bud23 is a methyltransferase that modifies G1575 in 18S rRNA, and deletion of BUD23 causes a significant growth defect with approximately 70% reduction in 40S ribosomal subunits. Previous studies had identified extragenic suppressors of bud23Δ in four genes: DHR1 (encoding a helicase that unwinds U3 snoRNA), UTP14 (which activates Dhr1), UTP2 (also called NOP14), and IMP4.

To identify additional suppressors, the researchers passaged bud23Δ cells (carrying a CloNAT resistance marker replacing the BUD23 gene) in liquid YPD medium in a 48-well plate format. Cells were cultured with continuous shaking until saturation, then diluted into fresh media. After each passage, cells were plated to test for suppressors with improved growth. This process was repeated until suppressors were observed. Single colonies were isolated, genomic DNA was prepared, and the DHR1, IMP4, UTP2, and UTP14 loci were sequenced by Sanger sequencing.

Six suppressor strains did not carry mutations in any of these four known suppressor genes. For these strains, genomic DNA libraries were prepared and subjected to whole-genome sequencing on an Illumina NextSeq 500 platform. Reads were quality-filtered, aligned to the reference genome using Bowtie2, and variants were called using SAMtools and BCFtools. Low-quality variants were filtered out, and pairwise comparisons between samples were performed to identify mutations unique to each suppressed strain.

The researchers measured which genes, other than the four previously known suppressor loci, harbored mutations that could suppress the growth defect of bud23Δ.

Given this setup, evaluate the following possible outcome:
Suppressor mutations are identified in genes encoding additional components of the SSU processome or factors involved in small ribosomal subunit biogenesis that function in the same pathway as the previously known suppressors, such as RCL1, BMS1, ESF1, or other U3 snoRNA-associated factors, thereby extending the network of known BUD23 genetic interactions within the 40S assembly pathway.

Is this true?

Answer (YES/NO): YES